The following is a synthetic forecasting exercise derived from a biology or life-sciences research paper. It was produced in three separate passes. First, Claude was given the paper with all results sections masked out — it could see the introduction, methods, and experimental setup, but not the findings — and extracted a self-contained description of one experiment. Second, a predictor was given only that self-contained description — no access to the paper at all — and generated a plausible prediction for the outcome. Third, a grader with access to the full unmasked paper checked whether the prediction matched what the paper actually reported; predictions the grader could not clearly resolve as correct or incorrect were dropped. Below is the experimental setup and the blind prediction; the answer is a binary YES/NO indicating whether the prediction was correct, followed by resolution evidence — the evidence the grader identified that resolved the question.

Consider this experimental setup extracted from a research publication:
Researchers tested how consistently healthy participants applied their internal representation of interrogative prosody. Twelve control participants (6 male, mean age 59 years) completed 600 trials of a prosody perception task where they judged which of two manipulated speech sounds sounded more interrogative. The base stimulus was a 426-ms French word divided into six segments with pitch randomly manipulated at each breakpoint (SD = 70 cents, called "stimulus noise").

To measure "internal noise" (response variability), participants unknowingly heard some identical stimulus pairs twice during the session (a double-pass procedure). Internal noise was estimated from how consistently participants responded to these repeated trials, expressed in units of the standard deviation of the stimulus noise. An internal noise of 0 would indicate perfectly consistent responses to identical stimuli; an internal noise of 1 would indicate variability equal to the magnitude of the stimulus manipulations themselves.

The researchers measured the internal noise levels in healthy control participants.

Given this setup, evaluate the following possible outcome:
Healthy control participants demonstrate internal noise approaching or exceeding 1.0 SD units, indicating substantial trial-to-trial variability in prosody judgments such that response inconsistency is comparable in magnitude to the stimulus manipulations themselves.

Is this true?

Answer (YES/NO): NO